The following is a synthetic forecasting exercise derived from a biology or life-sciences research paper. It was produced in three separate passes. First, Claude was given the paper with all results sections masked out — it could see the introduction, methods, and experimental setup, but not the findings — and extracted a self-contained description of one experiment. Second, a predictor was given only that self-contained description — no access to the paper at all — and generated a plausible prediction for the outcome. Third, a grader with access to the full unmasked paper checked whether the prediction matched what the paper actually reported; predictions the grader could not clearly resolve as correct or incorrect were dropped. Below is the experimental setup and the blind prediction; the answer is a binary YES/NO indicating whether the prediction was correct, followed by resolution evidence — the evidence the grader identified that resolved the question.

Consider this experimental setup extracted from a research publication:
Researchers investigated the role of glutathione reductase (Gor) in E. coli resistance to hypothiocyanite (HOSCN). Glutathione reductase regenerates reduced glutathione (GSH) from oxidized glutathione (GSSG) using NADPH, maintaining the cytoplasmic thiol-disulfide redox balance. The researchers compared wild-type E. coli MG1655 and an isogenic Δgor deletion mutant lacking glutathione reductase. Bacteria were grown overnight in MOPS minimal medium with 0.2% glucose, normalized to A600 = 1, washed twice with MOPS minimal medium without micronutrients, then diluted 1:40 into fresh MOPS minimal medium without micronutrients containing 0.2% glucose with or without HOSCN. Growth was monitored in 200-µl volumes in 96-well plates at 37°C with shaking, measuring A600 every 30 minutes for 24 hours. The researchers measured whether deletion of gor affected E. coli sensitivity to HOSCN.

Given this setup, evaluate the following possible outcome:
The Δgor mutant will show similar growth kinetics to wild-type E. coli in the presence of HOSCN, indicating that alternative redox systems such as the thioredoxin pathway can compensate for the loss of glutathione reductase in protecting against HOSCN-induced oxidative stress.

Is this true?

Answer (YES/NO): NO